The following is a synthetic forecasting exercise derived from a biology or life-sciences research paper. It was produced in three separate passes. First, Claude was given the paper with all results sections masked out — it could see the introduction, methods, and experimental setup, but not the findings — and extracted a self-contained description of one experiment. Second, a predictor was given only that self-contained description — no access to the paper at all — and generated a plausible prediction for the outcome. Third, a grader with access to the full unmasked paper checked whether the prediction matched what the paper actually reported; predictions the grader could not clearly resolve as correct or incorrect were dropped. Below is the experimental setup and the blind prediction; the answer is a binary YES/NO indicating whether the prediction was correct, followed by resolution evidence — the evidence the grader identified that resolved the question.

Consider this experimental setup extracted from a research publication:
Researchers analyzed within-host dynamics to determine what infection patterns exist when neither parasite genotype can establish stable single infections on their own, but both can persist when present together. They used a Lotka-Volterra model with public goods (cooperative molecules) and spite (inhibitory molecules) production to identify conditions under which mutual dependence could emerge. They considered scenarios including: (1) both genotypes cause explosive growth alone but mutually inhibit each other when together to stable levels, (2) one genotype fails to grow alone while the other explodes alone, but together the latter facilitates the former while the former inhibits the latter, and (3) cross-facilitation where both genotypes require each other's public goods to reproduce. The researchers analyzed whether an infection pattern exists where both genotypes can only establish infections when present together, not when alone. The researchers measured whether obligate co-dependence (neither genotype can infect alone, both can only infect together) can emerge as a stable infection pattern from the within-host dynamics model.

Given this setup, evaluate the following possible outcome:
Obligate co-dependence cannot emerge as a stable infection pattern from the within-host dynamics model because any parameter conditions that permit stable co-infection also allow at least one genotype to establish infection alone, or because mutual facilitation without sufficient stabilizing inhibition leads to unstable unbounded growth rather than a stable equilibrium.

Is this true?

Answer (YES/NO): NO